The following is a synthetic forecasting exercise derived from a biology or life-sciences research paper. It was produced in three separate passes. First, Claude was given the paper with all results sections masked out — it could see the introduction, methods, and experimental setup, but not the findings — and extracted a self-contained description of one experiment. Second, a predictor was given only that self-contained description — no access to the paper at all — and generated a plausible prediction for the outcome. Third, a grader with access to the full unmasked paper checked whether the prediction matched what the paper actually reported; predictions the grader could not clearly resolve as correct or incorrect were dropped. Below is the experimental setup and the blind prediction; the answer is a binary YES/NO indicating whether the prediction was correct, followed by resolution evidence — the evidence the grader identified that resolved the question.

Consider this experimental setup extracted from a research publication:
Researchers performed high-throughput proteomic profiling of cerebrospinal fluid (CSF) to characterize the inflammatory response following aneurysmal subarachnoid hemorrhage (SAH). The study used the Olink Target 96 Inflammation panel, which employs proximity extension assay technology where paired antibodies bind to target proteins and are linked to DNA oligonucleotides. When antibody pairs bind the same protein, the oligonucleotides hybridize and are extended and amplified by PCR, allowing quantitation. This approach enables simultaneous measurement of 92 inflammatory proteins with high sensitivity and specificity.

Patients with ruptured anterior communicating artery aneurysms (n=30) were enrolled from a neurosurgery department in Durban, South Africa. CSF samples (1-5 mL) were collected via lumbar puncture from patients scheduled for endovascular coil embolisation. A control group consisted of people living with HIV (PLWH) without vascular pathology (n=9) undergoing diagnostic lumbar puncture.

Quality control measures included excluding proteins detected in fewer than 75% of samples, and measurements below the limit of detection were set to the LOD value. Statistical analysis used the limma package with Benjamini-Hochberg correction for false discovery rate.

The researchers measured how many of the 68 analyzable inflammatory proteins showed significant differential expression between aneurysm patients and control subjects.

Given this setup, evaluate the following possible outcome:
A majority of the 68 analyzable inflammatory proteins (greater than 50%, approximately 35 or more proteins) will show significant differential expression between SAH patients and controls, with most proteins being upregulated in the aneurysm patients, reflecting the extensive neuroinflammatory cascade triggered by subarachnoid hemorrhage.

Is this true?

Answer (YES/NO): YES